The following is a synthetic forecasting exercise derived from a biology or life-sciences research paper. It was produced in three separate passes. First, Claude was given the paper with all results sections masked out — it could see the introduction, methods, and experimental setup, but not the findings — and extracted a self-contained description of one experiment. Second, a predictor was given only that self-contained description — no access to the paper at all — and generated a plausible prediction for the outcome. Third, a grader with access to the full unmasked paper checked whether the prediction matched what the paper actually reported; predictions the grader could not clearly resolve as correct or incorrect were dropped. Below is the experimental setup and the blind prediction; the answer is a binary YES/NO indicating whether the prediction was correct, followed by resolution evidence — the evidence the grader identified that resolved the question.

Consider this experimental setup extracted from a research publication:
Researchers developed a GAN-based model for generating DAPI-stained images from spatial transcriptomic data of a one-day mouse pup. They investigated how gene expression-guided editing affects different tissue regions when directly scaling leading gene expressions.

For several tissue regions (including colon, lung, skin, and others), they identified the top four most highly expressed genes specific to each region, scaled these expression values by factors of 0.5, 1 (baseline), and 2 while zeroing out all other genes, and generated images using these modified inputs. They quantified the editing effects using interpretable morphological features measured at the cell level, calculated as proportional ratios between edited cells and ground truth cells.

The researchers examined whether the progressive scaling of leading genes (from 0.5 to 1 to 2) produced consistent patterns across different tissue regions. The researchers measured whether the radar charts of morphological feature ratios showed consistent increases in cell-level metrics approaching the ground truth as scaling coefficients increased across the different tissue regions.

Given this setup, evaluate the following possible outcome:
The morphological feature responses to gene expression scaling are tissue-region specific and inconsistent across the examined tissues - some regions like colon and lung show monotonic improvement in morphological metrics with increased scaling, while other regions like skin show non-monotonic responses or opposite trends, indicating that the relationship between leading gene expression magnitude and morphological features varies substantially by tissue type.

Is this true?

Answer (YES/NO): NO